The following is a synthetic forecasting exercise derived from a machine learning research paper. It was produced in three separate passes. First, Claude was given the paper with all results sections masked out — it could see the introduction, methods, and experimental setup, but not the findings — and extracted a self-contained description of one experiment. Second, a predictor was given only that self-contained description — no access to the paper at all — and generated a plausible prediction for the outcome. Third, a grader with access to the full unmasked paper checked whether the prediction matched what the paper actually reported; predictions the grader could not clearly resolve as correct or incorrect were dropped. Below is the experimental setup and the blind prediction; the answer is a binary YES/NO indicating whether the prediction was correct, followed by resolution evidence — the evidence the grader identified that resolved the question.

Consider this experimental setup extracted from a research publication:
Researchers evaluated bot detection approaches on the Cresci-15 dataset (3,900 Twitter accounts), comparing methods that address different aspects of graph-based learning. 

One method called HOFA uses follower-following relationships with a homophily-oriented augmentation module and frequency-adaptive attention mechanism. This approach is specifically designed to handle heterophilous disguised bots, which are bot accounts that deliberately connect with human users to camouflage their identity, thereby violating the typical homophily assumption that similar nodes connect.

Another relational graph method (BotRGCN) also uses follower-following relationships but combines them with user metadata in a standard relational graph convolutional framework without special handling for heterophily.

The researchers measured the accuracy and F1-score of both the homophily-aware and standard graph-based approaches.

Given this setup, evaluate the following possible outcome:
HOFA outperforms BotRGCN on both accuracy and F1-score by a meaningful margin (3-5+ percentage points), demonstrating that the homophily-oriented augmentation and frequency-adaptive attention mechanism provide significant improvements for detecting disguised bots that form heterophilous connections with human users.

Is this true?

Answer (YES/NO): NO